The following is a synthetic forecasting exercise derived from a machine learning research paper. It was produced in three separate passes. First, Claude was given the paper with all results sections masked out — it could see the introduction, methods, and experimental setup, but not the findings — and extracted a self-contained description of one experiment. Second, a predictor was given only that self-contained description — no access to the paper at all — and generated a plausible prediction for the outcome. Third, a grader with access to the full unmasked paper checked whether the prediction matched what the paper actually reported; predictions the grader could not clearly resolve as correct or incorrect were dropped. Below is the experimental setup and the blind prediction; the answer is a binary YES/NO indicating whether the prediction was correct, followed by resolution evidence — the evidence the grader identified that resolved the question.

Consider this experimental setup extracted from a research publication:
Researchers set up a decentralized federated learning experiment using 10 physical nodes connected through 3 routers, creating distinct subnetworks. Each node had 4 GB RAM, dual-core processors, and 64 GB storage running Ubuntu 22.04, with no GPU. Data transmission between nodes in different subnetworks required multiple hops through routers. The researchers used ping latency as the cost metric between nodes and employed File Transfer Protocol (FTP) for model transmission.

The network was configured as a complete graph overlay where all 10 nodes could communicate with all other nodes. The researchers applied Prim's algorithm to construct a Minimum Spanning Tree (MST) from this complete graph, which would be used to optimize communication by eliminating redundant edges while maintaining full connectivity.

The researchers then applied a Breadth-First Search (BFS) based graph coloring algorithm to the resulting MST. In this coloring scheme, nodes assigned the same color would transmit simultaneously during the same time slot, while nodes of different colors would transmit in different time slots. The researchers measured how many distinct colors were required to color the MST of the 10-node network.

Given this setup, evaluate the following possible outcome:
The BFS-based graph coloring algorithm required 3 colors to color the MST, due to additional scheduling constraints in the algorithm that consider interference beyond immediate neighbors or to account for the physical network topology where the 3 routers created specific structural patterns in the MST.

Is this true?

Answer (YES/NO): NO